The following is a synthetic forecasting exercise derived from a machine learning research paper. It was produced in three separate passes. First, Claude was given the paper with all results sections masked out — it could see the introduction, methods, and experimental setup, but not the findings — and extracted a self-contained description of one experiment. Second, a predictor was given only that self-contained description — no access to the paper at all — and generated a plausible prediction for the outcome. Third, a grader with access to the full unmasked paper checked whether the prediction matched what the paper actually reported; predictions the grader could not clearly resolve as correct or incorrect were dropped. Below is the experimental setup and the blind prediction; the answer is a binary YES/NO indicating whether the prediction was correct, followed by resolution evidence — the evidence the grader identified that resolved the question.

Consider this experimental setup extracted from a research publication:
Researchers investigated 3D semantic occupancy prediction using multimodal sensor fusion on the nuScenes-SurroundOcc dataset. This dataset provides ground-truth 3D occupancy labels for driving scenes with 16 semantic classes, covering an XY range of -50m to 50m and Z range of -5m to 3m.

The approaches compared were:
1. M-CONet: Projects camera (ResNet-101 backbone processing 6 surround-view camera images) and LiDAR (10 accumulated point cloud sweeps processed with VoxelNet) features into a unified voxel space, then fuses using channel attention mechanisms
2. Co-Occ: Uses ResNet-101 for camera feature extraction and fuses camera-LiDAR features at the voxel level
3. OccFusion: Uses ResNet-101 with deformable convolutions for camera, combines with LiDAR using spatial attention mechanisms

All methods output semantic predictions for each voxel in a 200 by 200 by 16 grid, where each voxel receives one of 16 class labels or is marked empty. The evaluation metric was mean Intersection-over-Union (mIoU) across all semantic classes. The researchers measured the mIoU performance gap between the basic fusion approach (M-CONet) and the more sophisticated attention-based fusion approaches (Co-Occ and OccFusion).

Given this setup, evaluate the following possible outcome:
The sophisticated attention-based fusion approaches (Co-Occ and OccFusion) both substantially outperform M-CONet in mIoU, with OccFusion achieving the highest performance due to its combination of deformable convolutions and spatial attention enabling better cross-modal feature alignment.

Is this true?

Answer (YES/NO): YES